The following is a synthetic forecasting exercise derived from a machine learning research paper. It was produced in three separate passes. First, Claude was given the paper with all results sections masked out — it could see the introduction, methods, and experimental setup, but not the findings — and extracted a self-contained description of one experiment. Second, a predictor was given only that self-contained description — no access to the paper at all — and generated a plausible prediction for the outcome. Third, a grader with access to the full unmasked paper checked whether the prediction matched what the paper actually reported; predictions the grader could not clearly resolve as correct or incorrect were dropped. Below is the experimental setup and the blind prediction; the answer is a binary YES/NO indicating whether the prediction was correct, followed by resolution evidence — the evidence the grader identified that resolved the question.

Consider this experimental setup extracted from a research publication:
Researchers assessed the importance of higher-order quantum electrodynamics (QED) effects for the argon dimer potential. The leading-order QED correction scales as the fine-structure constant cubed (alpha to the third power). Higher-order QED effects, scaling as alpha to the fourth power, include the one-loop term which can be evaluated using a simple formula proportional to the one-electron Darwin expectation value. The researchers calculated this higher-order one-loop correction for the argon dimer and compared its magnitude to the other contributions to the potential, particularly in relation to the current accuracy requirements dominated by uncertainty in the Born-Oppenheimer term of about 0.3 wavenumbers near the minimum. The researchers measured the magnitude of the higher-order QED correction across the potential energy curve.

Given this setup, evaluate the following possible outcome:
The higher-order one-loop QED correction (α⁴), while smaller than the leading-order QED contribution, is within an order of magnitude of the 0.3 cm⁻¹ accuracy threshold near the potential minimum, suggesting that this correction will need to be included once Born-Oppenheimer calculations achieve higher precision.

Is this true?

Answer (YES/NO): NO